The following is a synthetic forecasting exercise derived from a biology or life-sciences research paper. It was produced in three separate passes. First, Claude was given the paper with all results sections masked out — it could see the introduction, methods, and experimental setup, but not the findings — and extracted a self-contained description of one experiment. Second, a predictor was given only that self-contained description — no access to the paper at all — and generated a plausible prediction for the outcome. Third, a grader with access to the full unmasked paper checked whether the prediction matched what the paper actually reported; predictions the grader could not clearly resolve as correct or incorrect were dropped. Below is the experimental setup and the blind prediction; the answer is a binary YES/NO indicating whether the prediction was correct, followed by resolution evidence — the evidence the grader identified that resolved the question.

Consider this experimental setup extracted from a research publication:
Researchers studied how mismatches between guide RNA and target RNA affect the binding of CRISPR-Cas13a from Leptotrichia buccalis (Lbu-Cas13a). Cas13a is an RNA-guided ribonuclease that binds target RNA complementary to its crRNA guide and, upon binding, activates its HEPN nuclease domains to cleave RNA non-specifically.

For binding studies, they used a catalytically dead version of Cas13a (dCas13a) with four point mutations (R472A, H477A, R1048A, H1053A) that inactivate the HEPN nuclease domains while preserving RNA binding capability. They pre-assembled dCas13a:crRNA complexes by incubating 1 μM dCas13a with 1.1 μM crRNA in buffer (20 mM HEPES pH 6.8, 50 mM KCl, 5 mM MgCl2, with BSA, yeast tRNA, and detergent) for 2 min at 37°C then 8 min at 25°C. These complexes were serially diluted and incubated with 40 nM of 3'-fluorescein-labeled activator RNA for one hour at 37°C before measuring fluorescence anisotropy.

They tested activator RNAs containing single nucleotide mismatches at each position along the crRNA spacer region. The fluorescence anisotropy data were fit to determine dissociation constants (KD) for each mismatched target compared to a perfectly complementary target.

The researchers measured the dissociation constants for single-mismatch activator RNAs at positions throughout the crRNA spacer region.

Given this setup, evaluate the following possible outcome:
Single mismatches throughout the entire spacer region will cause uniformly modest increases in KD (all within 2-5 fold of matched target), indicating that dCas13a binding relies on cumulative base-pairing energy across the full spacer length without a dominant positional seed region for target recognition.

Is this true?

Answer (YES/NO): NO